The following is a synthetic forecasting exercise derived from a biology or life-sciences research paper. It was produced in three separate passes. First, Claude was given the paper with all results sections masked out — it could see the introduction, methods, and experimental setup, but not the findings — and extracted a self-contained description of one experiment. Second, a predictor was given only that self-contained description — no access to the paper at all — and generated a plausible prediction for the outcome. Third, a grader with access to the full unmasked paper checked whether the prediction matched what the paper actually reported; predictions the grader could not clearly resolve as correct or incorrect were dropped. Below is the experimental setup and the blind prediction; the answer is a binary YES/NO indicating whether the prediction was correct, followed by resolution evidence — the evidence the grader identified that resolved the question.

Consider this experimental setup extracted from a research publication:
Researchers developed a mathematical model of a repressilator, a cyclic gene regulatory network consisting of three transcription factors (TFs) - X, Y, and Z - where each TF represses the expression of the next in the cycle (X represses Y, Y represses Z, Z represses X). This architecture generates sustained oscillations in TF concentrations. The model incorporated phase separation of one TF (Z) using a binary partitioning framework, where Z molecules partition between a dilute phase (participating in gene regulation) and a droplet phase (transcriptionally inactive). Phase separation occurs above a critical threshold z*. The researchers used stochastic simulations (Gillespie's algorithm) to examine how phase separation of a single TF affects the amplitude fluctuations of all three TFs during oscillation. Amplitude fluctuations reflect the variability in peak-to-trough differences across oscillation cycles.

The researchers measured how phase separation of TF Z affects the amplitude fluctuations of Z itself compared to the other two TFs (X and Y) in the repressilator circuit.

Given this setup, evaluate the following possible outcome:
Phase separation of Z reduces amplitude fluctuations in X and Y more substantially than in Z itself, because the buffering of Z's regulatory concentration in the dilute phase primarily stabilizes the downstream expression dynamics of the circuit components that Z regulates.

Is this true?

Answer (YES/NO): NO